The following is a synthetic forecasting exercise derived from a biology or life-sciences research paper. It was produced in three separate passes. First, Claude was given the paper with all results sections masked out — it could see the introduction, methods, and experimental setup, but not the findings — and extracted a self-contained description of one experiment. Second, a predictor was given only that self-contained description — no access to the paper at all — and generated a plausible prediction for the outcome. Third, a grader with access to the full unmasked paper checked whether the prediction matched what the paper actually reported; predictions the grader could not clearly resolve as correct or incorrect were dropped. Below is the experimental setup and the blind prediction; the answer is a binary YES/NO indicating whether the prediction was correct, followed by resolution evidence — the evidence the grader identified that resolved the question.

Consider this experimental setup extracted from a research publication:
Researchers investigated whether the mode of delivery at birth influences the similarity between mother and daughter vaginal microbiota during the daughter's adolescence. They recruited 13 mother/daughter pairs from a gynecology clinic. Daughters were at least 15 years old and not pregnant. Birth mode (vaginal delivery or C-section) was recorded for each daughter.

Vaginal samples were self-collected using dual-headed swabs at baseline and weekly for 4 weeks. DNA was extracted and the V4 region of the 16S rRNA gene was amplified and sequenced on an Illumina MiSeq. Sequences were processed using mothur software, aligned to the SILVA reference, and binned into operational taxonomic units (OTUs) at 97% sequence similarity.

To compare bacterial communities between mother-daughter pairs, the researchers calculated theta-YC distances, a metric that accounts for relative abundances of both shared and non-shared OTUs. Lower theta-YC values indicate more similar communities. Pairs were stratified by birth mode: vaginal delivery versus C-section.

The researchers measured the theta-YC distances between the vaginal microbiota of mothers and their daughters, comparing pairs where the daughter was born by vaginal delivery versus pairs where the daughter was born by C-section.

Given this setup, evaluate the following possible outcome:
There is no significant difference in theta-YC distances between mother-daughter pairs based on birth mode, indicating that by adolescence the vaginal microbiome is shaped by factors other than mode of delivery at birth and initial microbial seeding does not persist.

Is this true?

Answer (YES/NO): NO